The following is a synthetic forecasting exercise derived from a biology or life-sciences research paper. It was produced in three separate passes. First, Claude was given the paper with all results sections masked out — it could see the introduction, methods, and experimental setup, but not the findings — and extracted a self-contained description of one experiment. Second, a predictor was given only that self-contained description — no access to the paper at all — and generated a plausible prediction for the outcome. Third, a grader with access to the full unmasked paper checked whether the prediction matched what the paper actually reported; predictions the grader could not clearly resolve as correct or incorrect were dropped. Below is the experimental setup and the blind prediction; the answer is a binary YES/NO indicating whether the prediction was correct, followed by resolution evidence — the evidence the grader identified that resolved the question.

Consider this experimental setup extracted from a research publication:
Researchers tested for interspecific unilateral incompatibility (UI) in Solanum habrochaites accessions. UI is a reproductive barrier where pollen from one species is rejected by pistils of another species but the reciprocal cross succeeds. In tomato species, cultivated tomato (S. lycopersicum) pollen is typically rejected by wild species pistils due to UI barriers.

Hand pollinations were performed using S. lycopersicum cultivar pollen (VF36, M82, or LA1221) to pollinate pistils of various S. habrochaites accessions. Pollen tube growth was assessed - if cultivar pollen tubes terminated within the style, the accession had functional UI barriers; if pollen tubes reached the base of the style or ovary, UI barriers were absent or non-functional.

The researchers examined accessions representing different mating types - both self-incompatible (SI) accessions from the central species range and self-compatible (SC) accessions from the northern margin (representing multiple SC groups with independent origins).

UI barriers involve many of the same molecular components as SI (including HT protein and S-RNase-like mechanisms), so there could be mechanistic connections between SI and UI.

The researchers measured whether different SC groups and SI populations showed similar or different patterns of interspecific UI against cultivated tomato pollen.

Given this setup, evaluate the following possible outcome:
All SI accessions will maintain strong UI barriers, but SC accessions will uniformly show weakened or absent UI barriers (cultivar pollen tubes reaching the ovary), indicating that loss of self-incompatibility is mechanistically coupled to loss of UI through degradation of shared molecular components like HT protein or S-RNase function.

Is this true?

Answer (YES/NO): NO